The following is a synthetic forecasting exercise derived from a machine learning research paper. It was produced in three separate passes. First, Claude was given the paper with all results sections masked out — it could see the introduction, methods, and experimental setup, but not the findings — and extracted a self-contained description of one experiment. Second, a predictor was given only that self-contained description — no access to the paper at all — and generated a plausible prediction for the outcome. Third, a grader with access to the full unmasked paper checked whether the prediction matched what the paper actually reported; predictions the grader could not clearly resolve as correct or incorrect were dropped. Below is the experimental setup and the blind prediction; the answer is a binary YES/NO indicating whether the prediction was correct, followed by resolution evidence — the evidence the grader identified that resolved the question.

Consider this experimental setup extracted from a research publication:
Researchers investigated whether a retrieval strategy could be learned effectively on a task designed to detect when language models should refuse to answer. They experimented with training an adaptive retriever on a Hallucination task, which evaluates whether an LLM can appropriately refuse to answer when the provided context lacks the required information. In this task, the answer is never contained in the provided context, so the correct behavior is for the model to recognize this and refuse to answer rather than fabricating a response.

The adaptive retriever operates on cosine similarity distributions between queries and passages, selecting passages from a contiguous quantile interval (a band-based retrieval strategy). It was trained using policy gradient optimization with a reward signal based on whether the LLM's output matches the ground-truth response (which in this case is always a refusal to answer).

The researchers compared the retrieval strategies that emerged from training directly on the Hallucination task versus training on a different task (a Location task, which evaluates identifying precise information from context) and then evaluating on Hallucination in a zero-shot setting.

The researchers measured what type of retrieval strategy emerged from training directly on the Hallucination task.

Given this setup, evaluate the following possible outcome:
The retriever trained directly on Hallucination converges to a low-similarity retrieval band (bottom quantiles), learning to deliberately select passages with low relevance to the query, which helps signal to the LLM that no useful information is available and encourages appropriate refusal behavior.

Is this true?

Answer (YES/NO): NO